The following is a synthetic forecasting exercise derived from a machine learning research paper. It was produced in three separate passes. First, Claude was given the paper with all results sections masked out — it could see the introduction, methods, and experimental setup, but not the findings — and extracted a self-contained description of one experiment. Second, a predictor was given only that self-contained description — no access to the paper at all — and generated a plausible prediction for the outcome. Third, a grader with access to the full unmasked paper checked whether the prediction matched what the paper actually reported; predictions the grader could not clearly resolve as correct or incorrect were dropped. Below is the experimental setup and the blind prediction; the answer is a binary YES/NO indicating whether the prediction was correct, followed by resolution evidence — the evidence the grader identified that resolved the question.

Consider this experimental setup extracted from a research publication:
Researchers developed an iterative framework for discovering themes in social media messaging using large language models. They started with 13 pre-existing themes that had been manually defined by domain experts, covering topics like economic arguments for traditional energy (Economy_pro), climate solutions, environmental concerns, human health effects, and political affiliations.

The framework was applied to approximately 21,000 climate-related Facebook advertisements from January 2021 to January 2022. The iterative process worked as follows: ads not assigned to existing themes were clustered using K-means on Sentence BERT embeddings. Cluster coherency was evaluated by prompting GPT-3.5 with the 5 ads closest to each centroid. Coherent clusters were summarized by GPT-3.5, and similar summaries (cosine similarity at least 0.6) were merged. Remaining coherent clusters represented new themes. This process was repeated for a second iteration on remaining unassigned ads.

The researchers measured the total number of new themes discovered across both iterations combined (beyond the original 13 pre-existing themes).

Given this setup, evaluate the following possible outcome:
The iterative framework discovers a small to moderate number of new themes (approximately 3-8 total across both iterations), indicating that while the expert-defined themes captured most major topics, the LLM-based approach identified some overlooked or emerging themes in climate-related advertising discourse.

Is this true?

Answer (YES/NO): NO